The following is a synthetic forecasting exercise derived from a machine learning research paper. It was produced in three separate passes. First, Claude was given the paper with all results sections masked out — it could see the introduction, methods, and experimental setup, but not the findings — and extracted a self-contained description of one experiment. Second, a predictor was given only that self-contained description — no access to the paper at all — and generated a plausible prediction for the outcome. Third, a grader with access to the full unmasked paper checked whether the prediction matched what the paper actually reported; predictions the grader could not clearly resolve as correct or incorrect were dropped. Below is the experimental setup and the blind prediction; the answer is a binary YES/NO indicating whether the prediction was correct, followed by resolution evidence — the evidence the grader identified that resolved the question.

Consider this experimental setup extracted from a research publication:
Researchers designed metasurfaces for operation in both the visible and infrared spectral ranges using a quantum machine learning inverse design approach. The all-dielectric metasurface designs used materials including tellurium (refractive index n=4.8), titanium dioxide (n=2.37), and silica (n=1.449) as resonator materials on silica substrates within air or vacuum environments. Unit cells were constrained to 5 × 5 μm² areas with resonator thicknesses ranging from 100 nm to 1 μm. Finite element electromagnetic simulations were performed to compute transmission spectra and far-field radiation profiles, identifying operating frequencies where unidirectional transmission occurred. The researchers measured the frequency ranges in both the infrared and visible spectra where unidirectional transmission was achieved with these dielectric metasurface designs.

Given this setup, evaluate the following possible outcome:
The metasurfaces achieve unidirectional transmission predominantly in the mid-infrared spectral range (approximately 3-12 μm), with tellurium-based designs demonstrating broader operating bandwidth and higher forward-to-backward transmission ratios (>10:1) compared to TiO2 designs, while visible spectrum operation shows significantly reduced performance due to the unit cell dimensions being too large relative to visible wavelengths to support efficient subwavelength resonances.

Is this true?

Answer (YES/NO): NO